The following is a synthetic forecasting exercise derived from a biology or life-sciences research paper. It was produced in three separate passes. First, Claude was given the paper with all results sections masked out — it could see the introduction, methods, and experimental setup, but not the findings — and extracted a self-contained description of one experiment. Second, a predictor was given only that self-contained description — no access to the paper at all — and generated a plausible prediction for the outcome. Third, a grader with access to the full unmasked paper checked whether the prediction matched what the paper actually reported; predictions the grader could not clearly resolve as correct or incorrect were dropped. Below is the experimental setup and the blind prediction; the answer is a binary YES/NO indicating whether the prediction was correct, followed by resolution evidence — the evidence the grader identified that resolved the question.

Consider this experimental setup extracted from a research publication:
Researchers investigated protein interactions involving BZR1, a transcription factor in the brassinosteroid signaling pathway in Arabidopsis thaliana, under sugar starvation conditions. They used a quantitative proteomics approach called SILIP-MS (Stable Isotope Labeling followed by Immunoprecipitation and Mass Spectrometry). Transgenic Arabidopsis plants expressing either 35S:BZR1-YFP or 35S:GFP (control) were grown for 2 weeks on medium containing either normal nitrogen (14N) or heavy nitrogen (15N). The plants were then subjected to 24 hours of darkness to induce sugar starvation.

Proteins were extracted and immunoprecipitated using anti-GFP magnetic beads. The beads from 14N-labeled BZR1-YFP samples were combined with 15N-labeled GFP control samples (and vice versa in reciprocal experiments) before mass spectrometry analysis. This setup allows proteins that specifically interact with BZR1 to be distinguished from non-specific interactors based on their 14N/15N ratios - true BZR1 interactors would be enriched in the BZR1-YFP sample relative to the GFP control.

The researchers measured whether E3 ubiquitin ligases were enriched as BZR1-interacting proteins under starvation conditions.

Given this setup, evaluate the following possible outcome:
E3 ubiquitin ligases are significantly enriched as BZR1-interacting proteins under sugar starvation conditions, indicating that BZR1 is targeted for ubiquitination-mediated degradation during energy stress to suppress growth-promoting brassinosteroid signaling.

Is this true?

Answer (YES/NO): YES